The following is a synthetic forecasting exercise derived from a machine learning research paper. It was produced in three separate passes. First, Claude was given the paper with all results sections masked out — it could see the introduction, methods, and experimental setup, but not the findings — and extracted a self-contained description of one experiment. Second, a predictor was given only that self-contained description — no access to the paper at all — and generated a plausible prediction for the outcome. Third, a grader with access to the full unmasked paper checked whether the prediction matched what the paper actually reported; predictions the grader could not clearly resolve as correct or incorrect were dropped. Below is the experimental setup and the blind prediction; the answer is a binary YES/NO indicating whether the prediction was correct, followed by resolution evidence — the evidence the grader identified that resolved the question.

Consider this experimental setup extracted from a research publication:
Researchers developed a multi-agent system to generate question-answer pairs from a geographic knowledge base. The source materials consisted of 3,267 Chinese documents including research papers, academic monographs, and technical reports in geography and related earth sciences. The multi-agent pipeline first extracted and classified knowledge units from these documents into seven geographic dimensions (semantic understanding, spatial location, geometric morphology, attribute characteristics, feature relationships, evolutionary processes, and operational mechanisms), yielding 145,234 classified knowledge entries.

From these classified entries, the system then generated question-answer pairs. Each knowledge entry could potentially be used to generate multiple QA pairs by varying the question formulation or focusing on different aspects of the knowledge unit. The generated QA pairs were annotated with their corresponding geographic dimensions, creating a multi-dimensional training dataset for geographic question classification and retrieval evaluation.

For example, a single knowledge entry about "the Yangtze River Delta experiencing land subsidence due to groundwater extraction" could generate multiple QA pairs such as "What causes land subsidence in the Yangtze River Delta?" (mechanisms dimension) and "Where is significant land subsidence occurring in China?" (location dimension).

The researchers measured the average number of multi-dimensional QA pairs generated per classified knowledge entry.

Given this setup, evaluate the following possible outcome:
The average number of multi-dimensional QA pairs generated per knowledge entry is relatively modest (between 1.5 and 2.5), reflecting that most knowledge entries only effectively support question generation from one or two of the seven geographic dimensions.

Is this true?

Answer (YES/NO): NO